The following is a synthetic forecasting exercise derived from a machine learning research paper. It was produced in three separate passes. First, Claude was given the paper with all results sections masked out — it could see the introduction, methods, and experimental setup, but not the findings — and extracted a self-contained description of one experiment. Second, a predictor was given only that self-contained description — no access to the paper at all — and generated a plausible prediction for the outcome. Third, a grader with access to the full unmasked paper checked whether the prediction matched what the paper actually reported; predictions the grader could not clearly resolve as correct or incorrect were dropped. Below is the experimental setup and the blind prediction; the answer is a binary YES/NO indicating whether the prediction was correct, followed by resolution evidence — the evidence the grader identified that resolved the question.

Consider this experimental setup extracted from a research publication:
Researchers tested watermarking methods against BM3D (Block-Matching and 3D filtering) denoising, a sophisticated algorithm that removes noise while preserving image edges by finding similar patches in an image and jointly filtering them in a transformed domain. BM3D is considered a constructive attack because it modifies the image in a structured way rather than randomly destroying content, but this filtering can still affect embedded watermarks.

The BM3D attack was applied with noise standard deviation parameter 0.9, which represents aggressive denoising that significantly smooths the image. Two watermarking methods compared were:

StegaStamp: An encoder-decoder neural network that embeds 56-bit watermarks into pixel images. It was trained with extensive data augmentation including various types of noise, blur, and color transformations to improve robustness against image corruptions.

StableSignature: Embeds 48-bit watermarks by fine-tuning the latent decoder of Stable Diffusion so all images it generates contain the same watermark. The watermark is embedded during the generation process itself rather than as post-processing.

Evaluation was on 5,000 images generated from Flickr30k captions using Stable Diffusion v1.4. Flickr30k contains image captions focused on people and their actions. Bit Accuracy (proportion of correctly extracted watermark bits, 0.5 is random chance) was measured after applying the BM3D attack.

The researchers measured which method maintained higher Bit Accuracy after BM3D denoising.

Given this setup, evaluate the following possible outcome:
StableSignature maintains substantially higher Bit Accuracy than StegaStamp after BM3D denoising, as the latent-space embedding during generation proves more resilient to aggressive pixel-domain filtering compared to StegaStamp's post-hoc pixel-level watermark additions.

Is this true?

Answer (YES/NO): NO